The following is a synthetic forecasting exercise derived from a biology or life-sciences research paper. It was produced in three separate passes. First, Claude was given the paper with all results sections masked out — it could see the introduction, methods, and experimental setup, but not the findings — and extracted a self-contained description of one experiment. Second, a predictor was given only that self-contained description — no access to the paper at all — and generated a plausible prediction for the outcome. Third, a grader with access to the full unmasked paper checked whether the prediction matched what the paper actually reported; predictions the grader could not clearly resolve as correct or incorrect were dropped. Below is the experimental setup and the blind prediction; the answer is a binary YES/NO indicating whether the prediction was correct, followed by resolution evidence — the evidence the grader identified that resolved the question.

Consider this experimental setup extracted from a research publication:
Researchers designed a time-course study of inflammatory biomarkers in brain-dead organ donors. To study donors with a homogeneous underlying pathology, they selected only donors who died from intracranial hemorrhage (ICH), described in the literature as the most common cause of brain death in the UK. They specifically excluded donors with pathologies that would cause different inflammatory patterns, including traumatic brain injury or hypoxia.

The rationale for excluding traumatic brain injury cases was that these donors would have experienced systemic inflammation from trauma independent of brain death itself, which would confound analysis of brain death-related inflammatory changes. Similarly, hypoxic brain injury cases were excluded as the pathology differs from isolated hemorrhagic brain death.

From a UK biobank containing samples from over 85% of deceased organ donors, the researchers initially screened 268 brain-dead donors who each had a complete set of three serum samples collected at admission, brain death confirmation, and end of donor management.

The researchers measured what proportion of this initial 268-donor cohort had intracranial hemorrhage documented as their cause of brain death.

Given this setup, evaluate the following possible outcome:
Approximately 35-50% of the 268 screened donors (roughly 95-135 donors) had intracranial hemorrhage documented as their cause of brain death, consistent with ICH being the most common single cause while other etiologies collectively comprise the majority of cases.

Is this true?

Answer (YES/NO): NO